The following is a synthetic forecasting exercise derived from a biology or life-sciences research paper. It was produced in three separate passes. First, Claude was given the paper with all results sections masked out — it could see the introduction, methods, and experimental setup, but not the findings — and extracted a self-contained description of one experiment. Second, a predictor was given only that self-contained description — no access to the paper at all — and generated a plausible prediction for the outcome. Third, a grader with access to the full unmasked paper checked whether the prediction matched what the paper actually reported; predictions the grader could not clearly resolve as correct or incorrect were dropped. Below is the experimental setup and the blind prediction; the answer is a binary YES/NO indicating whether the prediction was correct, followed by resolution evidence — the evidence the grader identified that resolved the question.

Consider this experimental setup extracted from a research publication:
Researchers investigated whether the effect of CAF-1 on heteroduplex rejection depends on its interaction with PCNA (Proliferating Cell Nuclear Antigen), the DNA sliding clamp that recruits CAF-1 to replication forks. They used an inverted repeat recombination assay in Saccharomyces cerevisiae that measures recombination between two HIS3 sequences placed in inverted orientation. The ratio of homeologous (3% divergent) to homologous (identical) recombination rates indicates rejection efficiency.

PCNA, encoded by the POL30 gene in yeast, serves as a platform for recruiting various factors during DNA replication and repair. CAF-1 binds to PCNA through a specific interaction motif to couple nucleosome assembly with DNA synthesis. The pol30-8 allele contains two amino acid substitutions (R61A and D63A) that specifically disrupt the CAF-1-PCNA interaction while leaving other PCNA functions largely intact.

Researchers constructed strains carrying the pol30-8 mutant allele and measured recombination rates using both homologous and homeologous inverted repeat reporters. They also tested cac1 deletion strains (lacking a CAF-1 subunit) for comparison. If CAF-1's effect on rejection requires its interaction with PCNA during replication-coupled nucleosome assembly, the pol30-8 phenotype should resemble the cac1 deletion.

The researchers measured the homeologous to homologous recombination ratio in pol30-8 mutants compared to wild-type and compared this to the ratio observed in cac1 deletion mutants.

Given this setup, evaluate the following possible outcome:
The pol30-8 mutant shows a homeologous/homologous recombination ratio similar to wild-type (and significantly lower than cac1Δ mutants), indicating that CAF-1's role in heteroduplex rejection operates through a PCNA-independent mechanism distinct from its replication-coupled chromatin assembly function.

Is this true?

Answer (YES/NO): NO